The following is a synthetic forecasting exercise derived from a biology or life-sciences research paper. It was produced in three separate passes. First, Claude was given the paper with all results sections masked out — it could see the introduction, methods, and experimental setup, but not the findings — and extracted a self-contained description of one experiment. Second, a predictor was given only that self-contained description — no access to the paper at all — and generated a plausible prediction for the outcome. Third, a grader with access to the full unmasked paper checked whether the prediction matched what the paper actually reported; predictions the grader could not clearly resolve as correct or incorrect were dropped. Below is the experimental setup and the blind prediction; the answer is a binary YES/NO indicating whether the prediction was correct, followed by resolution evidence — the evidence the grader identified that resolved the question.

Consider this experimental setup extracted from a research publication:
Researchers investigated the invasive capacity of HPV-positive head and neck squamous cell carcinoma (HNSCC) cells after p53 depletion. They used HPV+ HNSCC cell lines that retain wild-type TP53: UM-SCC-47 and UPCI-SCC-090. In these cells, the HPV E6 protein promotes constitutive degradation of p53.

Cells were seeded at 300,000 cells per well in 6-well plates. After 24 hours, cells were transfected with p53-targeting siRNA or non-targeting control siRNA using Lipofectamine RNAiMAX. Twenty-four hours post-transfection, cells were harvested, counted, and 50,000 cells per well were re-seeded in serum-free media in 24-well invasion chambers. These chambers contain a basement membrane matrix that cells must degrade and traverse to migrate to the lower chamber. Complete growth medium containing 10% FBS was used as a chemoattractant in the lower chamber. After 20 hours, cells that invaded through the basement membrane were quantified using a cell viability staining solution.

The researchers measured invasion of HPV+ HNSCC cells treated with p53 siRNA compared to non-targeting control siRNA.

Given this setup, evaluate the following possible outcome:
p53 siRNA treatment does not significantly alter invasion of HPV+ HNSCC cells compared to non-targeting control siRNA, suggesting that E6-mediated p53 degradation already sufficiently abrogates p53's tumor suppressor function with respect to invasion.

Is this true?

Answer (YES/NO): NO